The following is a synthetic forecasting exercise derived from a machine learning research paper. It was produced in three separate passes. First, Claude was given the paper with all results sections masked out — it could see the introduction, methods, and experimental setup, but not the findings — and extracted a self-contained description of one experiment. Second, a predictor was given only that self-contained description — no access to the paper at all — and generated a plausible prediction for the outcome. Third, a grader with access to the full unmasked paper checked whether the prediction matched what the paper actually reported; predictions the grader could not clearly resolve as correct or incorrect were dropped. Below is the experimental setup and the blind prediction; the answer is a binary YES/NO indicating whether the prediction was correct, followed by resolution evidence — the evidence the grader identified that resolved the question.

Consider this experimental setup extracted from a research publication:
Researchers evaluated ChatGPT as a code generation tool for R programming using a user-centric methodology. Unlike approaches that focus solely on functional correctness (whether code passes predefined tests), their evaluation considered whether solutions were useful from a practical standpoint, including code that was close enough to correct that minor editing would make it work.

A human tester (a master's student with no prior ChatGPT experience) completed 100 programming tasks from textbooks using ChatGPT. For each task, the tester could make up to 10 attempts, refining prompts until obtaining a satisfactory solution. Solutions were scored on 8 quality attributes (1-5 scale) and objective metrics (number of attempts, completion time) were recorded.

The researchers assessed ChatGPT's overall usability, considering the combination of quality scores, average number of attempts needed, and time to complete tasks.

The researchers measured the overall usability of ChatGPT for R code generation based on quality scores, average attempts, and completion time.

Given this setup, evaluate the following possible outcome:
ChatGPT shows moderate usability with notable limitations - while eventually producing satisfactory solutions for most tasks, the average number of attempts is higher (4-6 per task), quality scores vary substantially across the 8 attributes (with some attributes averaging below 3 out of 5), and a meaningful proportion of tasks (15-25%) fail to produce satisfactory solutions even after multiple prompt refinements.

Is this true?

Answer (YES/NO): NO